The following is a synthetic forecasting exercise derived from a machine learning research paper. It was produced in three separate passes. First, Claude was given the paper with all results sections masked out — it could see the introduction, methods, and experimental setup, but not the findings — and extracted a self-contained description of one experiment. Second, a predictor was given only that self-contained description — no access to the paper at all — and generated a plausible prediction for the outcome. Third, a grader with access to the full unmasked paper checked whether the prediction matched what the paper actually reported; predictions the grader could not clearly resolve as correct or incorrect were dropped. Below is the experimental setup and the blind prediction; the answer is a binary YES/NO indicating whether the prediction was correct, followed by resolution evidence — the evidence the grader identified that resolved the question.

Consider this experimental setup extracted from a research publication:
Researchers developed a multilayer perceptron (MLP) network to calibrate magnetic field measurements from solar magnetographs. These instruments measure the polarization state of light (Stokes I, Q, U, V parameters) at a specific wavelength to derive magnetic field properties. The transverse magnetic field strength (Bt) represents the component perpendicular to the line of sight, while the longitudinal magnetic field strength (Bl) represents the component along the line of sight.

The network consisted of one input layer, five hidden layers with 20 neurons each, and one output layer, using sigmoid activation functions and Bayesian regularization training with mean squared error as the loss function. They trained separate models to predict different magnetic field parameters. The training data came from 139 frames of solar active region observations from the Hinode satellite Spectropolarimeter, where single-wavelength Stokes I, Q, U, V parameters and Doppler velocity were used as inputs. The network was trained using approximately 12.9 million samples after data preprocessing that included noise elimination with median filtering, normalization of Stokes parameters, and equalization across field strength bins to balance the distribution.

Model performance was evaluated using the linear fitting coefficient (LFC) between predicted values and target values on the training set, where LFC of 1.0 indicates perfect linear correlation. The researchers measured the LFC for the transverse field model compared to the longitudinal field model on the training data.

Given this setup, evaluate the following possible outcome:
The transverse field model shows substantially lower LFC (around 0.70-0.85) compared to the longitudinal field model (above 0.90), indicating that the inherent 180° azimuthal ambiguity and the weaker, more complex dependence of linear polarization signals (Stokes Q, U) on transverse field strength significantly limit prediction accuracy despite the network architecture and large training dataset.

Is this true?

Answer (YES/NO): NO